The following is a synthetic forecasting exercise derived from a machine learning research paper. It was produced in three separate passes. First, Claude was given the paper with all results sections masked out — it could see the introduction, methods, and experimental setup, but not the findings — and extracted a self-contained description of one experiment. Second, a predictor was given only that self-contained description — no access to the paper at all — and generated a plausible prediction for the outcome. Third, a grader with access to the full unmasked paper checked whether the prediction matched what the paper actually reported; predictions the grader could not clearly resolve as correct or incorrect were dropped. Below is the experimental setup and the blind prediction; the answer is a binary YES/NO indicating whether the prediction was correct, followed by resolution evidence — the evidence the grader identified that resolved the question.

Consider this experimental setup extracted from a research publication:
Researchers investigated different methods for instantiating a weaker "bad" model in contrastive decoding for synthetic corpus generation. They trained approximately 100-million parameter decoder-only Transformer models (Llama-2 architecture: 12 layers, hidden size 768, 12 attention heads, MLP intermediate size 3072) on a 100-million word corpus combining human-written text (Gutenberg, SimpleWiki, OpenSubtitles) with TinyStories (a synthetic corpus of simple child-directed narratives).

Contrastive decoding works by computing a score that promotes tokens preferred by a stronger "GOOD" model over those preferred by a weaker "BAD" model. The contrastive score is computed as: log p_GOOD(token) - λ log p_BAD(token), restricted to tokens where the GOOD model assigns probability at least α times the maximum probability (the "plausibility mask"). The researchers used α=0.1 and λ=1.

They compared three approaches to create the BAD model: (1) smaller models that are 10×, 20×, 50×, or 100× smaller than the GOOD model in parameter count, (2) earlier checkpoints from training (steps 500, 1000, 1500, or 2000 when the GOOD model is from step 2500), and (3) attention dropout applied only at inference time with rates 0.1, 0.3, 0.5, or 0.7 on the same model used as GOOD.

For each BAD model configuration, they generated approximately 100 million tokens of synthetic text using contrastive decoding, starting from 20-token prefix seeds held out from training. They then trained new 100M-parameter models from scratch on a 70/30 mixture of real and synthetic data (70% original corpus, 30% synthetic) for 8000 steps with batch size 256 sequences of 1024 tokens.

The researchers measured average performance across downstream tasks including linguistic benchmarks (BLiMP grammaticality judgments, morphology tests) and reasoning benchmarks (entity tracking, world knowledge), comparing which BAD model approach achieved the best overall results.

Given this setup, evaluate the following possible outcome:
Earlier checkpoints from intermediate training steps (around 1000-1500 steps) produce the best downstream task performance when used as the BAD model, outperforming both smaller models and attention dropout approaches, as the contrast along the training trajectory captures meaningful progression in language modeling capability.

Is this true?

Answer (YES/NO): NO